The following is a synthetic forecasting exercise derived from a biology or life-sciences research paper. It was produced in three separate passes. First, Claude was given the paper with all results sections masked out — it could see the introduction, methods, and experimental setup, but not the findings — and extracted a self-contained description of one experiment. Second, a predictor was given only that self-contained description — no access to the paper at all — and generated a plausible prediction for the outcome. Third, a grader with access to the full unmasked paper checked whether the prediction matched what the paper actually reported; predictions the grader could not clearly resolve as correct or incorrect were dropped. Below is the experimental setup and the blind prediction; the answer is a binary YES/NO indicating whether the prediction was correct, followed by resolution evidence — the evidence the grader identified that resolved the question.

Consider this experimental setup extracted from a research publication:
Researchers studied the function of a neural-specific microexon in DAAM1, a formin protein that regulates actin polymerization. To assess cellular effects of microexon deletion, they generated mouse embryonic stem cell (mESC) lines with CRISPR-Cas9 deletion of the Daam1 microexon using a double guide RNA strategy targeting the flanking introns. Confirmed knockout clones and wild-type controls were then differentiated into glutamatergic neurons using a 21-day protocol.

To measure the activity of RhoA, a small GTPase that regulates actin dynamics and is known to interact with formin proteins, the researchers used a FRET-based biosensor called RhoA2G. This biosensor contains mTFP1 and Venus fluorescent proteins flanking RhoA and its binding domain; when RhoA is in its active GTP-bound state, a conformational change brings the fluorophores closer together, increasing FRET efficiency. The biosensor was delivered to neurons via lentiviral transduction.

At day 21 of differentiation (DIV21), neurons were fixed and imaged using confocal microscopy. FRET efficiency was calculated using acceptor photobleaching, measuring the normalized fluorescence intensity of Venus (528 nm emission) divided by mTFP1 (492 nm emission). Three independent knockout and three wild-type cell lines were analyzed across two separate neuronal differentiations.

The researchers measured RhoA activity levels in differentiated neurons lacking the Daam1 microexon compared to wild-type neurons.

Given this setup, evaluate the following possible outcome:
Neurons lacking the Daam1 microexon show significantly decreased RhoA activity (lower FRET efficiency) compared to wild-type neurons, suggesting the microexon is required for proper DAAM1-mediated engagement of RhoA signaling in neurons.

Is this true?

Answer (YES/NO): NO